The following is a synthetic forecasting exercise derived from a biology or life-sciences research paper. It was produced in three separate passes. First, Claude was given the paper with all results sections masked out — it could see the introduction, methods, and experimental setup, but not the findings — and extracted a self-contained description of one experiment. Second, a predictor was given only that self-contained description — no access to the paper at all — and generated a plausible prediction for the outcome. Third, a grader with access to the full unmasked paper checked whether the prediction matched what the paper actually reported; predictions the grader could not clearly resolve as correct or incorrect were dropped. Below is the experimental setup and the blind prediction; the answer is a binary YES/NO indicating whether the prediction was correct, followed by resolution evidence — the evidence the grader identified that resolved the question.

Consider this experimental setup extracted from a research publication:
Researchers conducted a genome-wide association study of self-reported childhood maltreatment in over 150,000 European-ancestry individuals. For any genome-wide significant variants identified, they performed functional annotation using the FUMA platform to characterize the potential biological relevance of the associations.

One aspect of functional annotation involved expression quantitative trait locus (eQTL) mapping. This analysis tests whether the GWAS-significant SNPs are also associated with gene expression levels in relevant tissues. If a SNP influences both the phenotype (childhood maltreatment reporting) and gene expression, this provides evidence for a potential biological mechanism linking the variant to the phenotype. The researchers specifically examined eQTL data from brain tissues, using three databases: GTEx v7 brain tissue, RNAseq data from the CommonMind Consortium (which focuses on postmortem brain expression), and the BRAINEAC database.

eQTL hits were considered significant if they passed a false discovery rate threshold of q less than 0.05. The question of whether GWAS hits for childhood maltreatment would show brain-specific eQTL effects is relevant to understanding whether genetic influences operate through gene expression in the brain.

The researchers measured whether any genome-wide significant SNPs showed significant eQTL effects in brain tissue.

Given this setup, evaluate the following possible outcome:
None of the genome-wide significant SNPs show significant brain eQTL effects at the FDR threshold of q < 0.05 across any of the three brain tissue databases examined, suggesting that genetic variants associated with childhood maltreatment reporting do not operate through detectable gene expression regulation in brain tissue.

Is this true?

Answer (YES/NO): YES